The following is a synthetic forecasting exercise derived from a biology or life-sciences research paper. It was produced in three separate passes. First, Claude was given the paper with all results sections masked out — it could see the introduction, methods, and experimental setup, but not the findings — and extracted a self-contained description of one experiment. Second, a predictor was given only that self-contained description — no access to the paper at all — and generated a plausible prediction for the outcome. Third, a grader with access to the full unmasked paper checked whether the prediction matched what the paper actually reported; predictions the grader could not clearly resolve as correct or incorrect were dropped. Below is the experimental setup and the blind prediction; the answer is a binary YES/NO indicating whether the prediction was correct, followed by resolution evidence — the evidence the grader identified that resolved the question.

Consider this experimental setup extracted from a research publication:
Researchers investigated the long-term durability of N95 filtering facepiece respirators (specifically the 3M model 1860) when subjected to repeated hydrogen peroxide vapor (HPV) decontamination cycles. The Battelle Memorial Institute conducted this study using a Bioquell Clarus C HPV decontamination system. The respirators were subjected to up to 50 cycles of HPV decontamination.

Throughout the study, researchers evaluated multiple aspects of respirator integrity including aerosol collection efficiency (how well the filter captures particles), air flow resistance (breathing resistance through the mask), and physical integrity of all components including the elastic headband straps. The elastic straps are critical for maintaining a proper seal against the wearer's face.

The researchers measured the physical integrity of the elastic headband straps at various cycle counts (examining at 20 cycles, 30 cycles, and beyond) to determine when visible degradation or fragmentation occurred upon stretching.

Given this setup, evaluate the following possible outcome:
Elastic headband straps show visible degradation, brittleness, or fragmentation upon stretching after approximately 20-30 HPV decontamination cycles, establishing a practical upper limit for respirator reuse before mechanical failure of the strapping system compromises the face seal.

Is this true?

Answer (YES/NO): YES